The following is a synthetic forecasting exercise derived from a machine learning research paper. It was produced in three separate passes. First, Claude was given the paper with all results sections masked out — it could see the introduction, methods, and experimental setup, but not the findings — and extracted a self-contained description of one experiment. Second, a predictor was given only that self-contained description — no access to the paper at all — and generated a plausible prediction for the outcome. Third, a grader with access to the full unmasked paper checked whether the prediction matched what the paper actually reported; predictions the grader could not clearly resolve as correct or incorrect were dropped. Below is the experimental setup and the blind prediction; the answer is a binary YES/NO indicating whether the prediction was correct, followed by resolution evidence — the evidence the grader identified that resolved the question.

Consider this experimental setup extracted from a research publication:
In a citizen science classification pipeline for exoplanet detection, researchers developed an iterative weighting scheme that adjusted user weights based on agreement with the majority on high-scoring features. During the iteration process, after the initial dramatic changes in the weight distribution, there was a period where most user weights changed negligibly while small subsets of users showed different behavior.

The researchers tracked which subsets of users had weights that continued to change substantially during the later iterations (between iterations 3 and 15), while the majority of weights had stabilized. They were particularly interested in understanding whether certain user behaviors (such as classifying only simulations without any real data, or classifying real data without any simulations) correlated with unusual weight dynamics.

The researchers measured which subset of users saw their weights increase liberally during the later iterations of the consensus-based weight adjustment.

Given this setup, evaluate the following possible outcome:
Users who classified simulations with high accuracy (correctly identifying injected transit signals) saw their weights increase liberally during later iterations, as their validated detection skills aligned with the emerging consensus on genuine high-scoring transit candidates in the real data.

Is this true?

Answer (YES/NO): NO